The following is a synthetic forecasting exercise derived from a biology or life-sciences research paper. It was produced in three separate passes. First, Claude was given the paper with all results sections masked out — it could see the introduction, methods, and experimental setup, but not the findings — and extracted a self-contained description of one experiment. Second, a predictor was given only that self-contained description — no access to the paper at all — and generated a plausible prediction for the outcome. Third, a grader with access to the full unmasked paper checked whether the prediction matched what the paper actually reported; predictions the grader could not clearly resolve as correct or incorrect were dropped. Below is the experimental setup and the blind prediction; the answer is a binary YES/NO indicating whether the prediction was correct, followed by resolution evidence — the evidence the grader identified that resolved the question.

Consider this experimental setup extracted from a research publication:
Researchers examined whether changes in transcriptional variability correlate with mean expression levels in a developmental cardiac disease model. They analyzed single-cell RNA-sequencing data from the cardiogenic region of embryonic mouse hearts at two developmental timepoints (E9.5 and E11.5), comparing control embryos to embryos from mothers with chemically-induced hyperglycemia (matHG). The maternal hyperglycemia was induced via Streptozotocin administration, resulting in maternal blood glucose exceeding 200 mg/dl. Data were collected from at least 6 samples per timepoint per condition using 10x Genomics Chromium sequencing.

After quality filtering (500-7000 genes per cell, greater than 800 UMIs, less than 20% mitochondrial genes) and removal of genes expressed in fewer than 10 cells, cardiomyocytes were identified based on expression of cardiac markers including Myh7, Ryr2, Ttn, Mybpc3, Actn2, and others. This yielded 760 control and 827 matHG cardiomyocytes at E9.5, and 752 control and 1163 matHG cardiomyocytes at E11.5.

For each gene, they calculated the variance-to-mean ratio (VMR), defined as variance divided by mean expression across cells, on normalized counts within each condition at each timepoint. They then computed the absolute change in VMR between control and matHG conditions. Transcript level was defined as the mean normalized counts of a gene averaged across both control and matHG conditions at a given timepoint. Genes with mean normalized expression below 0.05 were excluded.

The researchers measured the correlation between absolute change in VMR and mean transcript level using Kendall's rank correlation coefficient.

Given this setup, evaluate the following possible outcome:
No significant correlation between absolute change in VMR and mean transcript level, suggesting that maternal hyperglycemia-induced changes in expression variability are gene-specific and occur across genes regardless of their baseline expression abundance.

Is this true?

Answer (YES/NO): YES